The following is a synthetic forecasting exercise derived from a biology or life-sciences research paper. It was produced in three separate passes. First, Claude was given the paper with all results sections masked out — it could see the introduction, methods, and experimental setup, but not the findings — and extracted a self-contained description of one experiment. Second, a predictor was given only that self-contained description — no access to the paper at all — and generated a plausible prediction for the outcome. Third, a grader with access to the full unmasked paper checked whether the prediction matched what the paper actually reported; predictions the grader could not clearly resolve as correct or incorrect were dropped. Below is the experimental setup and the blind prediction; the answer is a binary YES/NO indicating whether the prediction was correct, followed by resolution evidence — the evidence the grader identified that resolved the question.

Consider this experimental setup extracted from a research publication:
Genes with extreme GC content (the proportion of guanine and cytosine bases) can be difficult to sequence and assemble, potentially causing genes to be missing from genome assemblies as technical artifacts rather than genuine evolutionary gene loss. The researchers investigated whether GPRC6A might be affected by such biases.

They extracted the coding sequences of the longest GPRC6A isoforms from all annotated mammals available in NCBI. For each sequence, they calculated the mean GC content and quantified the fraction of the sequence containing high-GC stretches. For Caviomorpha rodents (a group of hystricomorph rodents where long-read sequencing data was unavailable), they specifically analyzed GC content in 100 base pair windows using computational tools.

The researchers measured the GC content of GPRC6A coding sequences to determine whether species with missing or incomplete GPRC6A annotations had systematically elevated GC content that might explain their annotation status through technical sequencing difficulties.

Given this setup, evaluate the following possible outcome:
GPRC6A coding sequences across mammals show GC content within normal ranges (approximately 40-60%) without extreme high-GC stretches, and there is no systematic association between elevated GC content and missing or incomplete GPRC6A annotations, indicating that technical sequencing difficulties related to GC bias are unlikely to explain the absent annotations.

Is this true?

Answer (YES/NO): YES